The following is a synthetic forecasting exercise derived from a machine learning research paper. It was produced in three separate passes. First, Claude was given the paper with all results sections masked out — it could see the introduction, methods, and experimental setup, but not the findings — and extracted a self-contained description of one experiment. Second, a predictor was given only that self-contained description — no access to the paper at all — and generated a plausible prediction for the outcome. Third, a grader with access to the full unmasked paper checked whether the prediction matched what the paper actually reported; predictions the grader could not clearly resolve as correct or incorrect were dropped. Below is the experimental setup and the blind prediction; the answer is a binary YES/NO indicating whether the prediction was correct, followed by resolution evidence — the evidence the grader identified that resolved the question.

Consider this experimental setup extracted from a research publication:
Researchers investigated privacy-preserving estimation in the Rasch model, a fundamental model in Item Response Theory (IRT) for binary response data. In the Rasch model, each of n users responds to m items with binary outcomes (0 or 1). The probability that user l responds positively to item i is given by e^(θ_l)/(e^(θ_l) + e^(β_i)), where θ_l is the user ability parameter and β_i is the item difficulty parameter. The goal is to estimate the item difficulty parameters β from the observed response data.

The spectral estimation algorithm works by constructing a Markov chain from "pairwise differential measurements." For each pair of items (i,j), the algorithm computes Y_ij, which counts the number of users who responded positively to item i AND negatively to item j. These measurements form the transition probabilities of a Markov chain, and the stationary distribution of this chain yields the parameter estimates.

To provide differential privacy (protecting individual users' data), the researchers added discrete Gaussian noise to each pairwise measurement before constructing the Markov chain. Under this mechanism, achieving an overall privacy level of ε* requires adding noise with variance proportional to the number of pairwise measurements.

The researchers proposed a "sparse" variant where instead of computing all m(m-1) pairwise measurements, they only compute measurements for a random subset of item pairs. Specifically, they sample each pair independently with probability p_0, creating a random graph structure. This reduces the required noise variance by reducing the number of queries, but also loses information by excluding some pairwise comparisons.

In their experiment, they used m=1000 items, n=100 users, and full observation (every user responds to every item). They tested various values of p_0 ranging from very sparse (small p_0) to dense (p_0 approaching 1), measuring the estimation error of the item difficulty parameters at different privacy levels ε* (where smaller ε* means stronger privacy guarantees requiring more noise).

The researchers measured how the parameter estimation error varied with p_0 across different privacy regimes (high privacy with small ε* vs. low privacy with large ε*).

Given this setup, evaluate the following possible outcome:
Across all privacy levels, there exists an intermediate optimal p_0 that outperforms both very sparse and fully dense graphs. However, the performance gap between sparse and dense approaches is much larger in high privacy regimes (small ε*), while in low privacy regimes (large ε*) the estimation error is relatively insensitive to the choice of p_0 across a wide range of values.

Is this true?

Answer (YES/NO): NO